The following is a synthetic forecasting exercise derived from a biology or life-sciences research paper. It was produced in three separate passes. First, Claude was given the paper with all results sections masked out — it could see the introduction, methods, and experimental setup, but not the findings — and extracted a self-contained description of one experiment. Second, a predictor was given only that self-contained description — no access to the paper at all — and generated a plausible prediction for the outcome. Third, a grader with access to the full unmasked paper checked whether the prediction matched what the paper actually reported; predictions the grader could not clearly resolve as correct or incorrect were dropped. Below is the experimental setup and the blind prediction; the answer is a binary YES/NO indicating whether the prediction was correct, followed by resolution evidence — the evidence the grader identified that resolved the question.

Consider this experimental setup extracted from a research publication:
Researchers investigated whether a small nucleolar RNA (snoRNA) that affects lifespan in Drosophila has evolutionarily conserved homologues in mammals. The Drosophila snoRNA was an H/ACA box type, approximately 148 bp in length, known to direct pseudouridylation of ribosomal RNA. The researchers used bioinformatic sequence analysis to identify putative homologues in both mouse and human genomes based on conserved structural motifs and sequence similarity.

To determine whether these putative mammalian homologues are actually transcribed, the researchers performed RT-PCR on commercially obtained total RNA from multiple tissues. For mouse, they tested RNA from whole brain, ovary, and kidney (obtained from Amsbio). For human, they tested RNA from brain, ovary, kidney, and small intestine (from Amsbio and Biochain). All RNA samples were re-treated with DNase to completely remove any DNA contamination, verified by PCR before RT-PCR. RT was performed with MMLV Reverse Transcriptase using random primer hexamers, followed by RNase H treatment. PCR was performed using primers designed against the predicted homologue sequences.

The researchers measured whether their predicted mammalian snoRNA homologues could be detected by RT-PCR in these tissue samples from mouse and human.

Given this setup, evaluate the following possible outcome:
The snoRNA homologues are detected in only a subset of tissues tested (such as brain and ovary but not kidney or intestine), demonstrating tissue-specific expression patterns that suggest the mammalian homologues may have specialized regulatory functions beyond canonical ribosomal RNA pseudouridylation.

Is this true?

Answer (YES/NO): NO